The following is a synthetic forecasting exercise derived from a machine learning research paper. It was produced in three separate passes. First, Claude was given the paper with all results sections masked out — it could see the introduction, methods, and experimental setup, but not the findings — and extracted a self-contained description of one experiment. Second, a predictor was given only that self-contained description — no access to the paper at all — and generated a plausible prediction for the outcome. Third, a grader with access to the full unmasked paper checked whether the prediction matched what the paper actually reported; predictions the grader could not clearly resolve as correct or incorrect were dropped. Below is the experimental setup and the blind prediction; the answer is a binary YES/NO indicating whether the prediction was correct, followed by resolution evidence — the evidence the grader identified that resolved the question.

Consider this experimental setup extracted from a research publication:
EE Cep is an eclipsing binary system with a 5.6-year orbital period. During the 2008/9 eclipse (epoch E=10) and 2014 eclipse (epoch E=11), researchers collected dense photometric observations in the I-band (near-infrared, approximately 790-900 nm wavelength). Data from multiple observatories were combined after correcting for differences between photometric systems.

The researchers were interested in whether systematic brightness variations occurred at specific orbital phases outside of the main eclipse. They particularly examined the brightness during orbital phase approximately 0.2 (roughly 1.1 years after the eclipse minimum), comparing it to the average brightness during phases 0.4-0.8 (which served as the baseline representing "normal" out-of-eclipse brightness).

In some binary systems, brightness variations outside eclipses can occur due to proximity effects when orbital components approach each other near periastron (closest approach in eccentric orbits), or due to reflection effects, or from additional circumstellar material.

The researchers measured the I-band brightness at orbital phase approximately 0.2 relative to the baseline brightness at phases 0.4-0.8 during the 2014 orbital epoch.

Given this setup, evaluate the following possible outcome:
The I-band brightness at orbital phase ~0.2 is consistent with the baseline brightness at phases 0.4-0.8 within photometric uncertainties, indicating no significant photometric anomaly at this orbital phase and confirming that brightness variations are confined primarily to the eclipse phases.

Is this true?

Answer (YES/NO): NO